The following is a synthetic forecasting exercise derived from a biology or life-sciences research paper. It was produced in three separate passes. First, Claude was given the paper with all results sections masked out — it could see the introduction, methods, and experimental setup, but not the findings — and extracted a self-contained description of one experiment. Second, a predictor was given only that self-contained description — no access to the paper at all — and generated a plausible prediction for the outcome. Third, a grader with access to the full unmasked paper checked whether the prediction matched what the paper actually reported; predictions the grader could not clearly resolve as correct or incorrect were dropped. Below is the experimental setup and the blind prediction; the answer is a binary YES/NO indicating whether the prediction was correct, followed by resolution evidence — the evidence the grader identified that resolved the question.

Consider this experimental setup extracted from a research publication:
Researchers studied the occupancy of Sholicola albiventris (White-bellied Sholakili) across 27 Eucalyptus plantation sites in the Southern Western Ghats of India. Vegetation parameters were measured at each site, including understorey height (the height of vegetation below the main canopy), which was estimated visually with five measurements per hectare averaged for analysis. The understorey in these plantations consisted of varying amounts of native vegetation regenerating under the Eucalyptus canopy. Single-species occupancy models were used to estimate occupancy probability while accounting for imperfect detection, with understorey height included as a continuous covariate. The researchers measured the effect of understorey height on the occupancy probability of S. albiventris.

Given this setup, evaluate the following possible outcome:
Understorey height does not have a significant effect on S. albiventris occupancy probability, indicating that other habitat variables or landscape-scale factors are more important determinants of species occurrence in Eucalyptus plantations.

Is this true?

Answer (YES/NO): NO